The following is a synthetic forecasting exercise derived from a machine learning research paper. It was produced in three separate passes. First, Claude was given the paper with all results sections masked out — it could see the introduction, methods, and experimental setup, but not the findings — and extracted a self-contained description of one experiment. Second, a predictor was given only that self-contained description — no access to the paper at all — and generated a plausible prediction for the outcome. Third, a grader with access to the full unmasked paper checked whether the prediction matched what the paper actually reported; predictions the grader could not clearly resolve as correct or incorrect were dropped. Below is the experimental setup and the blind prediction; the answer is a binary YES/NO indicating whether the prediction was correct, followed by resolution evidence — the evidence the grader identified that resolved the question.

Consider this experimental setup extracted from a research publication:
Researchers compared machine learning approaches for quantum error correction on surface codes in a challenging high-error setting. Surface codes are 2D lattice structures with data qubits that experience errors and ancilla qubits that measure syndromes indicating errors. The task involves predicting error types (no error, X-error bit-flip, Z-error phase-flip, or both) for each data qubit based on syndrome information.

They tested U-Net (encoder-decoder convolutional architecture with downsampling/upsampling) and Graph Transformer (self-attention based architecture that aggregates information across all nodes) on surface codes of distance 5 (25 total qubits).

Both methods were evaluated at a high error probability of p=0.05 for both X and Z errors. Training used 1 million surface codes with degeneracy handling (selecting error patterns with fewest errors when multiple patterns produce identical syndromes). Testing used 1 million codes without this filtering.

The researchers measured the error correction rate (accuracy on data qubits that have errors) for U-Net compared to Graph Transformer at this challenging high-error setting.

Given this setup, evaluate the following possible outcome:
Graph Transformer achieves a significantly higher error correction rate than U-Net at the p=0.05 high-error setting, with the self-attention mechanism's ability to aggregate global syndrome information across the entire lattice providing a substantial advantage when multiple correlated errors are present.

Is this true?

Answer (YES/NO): NO